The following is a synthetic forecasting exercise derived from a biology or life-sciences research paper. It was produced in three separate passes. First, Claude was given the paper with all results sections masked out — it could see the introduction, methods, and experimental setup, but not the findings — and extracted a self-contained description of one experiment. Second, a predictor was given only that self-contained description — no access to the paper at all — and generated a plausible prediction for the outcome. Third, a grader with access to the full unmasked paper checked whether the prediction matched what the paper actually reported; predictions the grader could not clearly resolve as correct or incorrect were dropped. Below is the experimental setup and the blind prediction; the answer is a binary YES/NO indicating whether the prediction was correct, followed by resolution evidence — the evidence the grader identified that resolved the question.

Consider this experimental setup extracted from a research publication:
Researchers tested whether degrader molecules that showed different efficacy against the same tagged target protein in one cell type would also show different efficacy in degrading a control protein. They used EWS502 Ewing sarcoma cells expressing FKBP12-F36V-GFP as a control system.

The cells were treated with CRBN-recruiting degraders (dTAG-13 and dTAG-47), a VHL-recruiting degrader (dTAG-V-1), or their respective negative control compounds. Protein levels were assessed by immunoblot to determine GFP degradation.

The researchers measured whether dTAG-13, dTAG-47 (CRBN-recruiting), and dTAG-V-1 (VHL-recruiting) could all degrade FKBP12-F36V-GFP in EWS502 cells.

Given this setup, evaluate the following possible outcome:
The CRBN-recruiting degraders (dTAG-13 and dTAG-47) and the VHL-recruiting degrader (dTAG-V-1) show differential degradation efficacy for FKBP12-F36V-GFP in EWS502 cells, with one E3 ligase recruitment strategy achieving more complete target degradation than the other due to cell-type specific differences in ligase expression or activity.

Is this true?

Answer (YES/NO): NO